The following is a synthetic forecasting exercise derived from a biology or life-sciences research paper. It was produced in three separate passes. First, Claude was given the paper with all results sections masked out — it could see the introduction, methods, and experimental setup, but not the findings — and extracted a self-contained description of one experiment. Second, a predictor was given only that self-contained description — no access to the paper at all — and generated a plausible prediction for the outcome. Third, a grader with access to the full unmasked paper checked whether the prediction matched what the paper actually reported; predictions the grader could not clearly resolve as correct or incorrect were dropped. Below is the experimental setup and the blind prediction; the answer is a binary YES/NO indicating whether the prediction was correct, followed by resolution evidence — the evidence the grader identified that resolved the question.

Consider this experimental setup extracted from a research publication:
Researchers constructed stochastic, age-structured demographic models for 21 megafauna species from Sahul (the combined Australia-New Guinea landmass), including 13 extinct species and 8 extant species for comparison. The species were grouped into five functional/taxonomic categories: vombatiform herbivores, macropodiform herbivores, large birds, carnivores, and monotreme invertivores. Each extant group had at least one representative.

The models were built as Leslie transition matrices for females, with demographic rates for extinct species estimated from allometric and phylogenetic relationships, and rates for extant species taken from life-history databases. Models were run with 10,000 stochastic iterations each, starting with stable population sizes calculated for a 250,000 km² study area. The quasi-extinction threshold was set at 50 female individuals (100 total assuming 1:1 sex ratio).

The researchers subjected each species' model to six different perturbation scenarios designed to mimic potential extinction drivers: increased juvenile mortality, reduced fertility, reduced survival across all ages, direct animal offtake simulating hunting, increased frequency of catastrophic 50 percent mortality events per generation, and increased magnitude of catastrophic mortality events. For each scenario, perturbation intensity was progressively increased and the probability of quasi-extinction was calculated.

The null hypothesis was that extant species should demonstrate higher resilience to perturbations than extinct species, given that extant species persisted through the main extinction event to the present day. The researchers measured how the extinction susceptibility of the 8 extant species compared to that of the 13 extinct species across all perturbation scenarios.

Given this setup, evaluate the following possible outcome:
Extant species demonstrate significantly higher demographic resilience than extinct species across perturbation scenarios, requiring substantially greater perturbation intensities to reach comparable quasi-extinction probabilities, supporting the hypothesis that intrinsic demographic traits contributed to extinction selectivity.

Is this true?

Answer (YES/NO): NO